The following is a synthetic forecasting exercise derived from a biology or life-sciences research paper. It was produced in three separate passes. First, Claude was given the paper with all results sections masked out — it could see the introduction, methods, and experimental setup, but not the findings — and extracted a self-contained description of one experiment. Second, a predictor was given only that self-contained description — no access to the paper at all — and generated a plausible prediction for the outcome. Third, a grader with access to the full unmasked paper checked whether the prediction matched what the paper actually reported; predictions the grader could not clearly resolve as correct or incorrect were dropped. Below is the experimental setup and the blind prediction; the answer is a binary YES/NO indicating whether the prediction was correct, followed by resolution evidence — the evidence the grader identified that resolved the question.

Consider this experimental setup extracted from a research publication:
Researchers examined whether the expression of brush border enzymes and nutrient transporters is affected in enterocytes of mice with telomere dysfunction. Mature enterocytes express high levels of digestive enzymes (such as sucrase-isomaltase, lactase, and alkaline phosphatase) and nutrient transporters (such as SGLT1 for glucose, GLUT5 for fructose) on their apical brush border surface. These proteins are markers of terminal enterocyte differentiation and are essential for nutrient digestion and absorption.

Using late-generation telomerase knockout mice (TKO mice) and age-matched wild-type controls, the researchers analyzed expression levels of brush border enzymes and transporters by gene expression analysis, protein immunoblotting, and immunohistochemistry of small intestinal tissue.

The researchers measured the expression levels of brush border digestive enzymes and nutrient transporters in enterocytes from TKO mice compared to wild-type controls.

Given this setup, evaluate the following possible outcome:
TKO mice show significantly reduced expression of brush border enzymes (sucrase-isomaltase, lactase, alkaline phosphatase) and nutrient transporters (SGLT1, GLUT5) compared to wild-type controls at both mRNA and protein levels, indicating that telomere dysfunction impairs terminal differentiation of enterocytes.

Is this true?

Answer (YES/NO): YES